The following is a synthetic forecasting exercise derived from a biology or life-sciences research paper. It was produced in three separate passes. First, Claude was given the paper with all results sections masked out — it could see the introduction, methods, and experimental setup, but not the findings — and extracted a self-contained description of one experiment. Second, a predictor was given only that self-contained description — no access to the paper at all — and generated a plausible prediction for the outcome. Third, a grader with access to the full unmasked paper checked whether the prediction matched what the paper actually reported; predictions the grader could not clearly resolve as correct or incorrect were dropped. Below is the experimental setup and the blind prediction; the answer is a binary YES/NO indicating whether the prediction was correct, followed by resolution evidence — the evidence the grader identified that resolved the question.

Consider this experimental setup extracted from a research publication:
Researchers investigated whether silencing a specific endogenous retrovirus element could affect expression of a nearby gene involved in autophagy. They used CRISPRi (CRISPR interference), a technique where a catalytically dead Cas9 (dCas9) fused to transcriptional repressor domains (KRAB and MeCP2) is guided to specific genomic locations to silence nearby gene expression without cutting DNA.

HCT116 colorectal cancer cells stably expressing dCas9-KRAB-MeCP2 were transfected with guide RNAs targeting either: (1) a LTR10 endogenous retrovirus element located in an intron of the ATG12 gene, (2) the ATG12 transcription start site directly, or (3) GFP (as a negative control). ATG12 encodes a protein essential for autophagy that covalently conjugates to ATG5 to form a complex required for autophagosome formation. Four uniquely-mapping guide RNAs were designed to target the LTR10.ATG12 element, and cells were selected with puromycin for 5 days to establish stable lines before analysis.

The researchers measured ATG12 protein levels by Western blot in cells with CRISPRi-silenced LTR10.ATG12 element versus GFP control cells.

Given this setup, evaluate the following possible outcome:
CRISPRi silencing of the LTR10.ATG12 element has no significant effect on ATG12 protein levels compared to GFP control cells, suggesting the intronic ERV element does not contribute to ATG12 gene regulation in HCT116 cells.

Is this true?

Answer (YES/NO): NO